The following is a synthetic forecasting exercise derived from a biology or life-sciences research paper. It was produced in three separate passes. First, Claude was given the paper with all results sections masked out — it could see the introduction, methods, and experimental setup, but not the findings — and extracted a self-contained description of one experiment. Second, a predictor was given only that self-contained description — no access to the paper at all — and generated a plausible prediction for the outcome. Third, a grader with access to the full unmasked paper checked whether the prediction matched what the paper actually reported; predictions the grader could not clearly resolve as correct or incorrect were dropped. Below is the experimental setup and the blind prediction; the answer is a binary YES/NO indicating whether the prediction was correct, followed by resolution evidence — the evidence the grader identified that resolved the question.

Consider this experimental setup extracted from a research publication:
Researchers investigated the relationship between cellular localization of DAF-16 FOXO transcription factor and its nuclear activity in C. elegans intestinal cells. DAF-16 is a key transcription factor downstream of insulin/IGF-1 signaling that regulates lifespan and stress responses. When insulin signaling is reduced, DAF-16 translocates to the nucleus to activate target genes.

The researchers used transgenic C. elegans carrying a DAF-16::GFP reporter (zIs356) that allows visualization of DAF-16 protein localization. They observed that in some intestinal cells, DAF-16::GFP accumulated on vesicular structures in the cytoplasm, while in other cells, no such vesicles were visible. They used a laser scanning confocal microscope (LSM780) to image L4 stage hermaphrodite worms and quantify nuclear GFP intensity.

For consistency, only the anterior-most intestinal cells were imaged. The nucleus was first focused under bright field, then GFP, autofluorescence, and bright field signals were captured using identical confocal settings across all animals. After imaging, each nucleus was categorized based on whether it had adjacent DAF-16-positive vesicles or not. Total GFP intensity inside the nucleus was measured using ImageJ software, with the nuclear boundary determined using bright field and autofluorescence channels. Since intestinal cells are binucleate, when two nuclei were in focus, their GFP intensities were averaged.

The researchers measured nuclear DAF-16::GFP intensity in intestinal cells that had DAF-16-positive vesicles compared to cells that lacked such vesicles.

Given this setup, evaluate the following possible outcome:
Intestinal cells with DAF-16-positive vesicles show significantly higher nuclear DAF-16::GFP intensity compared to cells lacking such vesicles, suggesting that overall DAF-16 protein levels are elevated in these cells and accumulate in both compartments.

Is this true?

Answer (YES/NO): NO